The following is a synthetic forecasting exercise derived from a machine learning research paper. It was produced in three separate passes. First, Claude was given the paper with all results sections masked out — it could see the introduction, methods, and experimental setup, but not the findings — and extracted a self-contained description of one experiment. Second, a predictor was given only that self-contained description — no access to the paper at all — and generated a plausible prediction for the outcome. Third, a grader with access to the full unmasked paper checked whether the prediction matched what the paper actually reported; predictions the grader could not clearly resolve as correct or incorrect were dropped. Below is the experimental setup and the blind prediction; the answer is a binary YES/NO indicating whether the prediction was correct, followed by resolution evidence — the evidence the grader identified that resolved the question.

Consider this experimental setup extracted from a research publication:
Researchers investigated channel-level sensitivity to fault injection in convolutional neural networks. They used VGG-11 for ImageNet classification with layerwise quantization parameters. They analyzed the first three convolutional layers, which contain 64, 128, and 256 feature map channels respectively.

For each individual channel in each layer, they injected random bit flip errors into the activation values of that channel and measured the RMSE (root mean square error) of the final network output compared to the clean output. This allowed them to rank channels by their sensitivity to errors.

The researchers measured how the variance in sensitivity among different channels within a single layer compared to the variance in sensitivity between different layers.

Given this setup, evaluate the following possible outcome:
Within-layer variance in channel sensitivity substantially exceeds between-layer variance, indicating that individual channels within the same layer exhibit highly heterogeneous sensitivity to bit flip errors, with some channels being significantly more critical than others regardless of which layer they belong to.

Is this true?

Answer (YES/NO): YES